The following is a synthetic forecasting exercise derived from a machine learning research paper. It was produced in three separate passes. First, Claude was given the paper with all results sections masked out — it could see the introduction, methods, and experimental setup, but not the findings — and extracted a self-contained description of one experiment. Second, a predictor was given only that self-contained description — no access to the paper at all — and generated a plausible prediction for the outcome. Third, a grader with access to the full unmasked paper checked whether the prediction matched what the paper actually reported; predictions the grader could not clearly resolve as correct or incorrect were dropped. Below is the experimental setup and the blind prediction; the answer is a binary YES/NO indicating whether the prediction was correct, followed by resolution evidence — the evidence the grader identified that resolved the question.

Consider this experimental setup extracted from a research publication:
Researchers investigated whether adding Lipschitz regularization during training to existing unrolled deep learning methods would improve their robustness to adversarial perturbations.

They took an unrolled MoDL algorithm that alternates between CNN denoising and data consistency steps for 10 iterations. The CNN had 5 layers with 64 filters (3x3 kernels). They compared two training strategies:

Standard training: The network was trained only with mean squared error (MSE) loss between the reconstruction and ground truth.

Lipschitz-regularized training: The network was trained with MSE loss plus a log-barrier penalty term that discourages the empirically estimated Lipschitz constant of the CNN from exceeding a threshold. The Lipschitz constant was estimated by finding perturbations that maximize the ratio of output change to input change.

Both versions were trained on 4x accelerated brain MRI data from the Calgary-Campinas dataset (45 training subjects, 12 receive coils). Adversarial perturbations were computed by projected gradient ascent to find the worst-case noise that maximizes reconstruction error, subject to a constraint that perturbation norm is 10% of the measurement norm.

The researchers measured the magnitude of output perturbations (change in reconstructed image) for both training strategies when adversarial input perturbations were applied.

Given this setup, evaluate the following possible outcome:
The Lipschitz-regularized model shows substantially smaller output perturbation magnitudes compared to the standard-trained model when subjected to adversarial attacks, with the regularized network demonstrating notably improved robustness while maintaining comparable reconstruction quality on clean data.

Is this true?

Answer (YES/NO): NO